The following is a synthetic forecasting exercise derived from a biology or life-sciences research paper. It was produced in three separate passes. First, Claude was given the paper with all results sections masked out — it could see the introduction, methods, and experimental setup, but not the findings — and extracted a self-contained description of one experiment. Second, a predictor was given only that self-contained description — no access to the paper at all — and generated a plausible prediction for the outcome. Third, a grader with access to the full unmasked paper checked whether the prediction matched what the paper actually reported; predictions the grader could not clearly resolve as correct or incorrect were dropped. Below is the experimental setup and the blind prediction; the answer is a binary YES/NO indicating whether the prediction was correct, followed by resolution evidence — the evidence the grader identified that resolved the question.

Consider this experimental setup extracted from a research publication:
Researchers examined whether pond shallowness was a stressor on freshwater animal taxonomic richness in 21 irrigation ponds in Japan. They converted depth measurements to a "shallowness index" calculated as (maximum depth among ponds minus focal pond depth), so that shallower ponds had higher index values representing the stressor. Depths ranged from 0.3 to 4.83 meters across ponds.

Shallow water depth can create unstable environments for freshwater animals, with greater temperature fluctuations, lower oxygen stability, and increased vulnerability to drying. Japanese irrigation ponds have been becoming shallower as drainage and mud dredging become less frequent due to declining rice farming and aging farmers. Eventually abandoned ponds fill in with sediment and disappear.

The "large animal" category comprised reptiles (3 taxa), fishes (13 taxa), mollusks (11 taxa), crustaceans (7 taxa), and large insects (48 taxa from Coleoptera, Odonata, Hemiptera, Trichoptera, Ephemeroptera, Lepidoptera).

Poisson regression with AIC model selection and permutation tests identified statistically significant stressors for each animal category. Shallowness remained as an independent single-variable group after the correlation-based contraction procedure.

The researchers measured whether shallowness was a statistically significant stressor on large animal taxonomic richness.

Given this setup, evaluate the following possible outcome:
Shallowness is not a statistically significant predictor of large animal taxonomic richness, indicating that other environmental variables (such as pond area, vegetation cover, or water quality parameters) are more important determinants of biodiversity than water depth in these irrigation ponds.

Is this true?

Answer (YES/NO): NO